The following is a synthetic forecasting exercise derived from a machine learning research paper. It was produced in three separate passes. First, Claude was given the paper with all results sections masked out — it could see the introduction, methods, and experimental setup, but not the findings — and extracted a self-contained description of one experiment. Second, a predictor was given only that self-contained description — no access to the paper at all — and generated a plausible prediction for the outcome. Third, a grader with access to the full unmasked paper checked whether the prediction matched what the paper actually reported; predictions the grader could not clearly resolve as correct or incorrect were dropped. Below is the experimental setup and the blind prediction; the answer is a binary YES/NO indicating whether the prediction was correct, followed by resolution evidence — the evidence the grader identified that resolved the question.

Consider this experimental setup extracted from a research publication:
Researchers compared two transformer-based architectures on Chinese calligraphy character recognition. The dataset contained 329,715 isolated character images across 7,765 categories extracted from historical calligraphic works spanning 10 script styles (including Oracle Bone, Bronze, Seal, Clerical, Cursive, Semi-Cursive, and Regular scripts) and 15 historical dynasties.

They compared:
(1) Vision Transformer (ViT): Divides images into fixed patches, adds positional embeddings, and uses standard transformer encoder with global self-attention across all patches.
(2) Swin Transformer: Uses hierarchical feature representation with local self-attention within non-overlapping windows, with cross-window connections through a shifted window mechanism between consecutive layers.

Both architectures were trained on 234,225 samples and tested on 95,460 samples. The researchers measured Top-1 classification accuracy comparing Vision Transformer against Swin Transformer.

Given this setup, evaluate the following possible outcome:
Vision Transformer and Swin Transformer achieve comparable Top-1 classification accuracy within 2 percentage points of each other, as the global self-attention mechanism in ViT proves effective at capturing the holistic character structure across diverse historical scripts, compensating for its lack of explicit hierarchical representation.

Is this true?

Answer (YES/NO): NO